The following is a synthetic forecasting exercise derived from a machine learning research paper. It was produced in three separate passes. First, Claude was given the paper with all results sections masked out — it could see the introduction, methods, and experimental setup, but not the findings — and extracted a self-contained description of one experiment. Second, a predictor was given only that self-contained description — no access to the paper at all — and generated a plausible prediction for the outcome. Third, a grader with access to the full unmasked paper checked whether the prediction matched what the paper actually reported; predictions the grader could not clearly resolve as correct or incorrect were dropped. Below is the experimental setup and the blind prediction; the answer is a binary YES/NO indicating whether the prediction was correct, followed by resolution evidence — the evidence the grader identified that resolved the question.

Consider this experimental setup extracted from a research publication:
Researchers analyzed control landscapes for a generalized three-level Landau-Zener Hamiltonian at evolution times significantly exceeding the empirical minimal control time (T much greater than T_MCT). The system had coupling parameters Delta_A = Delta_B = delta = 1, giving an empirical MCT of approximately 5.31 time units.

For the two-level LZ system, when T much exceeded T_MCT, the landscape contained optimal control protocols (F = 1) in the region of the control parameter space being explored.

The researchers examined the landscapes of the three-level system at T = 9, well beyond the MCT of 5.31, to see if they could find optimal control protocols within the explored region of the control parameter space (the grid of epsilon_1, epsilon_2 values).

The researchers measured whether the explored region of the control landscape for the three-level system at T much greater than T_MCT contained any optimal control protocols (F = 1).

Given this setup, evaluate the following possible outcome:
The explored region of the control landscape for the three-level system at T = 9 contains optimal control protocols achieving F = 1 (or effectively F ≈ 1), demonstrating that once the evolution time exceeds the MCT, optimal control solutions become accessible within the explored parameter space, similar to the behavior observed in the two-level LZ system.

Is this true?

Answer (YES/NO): NO